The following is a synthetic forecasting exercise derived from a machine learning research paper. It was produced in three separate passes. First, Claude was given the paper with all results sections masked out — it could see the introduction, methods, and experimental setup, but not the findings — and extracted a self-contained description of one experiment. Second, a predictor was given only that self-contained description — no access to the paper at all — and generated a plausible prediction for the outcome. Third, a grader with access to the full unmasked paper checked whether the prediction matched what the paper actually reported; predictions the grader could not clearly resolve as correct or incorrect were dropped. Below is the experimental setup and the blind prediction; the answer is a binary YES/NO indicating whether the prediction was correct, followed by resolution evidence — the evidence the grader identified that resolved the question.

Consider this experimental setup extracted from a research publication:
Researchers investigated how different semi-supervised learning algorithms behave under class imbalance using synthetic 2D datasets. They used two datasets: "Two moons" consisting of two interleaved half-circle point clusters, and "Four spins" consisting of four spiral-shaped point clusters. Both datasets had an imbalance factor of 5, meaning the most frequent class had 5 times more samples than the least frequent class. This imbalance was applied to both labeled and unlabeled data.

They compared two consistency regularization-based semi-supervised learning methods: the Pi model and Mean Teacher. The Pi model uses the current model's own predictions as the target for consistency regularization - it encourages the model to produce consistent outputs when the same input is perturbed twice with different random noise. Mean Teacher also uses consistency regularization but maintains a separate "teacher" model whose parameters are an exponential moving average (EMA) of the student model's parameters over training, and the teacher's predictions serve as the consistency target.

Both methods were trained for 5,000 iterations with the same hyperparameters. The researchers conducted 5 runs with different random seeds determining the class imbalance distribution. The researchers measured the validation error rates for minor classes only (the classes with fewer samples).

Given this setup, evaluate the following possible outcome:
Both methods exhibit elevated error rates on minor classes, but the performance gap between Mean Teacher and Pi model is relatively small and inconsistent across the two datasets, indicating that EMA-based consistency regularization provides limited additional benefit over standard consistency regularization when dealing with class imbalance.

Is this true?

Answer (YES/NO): NO